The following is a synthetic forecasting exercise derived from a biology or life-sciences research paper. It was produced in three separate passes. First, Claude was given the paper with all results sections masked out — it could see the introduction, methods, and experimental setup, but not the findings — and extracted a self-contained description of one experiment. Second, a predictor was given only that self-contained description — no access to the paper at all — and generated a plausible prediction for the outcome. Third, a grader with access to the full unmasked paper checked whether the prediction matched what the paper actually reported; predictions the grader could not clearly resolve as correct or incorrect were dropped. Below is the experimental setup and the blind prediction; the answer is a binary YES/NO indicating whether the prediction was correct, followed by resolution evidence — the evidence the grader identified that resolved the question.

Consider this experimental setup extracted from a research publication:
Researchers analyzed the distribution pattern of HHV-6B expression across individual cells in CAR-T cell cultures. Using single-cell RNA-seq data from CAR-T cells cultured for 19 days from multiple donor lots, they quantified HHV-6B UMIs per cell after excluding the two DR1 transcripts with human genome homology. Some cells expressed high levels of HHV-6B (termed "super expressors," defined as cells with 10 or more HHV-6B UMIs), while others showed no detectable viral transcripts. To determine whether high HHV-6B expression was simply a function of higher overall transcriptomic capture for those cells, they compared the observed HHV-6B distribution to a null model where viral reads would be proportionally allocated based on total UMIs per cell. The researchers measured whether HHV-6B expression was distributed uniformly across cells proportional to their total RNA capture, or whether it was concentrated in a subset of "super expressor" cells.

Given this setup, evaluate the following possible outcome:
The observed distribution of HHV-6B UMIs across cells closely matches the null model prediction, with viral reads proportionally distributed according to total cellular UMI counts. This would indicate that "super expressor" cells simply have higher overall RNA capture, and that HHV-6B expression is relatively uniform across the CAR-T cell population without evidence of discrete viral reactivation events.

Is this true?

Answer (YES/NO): NO